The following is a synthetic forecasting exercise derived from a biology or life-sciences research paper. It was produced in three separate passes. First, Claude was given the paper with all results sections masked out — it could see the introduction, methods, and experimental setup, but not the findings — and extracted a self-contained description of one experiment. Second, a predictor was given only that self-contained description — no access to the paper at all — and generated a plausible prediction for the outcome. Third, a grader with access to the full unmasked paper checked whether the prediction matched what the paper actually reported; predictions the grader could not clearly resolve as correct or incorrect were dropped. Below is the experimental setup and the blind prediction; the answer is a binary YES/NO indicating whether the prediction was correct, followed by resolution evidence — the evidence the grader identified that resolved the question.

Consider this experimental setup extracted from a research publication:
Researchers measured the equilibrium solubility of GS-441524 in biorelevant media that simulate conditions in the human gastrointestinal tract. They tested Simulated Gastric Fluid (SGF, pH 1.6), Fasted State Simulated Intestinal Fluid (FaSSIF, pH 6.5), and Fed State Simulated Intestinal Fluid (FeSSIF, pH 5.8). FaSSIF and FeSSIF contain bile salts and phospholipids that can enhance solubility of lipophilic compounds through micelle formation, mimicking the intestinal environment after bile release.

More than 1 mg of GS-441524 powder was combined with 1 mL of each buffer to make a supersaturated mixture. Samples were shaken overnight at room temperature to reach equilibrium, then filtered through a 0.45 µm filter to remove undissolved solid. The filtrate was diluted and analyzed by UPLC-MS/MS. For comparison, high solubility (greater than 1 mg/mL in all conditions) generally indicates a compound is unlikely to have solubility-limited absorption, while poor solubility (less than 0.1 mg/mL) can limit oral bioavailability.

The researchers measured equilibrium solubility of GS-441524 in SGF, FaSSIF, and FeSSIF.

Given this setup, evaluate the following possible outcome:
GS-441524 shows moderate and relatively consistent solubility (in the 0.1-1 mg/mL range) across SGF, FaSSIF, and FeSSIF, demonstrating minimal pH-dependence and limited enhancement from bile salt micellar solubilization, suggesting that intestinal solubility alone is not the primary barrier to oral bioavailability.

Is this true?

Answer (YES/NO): NO